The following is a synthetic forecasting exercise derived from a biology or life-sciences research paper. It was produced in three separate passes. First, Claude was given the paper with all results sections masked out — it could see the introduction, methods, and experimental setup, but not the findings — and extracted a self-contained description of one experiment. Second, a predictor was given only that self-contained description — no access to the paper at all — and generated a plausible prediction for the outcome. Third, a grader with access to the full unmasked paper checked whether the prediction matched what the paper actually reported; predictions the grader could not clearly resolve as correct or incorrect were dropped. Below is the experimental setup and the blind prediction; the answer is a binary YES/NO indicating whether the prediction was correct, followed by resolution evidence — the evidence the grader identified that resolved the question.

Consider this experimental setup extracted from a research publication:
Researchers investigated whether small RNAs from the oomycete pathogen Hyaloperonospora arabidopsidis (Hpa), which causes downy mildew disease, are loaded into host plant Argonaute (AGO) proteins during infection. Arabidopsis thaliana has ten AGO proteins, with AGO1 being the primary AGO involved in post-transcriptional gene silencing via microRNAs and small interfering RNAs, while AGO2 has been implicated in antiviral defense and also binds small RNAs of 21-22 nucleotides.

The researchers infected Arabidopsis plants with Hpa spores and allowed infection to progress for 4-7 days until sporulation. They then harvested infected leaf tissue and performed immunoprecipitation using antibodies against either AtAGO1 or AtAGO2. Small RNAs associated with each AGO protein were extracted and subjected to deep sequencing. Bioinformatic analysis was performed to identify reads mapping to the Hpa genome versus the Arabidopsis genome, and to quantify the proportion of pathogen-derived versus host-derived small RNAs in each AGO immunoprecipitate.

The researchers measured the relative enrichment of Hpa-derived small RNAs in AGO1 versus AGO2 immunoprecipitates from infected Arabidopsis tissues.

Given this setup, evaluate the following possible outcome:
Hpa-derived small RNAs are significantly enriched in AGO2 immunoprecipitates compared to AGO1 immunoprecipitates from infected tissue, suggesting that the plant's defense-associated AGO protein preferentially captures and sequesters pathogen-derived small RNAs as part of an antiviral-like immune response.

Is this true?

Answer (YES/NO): NO